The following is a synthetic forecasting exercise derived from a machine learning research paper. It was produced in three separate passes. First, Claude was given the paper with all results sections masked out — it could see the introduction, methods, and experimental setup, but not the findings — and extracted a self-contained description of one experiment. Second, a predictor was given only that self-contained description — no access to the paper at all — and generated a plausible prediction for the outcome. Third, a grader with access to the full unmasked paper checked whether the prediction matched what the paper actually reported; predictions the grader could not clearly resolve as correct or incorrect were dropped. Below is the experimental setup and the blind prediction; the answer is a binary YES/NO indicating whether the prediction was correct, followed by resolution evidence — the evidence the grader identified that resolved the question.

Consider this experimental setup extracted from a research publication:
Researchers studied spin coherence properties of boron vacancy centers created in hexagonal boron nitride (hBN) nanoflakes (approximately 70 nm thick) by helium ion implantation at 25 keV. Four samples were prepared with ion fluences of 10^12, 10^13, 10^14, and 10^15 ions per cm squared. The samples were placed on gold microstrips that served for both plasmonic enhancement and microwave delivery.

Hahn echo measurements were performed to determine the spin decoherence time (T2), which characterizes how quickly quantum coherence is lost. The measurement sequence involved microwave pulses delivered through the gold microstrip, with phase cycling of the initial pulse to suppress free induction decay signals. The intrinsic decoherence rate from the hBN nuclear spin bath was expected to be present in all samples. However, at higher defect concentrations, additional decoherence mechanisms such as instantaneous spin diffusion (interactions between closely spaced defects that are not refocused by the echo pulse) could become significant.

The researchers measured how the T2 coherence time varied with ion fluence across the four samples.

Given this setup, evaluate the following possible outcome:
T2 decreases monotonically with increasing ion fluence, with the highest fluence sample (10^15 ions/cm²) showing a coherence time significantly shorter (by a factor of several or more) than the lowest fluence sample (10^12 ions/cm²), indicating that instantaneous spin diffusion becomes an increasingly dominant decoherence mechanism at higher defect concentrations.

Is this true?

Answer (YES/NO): NO